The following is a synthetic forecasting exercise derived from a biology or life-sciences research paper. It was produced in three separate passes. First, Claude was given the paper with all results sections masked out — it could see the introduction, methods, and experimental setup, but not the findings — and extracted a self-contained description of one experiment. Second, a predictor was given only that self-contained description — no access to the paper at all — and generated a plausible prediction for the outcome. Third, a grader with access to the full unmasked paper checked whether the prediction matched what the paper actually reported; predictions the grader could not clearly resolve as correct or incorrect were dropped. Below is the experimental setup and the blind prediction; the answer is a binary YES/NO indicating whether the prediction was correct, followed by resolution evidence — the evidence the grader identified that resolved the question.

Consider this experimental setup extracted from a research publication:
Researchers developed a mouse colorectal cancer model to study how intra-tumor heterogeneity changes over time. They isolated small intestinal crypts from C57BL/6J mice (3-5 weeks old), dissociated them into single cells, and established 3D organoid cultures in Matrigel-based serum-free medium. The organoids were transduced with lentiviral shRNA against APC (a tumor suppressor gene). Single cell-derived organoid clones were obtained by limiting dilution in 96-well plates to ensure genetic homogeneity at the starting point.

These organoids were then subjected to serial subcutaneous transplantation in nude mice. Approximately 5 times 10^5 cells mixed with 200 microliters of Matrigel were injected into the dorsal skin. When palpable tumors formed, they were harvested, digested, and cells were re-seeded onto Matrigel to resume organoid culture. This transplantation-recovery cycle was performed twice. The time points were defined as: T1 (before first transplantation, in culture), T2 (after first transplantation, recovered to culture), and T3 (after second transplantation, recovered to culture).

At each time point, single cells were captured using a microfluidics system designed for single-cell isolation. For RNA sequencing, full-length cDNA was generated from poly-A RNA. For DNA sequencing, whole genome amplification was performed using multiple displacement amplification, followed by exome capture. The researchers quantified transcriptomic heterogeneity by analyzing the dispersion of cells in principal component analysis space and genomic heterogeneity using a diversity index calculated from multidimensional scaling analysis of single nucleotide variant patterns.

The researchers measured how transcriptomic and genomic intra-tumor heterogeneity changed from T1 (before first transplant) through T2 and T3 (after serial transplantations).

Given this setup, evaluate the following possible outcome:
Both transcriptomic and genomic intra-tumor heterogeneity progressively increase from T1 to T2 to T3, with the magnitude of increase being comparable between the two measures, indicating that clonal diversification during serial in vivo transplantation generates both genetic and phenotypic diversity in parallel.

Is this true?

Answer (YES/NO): NO